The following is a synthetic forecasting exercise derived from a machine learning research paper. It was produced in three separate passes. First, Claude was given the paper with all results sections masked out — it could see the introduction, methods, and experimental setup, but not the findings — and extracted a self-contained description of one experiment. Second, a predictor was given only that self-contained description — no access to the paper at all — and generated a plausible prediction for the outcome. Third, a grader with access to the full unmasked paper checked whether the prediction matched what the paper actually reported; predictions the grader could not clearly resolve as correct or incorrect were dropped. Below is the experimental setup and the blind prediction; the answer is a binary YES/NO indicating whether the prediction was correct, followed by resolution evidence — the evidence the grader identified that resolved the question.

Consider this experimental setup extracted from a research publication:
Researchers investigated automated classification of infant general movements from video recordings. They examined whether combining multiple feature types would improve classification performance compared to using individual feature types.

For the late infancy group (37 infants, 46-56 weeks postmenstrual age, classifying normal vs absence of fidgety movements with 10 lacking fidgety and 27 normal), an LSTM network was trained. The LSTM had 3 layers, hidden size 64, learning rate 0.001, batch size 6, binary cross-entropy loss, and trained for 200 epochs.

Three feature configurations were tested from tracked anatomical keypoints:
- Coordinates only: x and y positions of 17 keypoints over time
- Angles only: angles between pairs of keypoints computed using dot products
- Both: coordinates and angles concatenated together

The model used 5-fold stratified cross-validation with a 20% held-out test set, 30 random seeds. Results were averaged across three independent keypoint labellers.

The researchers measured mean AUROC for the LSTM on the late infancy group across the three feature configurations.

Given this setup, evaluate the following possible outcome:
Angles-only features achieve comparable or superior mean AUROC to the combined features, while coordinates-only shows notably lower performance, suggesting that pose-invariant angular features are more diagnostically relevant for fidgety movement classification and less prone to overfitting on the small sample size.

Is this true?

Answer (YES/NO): NO